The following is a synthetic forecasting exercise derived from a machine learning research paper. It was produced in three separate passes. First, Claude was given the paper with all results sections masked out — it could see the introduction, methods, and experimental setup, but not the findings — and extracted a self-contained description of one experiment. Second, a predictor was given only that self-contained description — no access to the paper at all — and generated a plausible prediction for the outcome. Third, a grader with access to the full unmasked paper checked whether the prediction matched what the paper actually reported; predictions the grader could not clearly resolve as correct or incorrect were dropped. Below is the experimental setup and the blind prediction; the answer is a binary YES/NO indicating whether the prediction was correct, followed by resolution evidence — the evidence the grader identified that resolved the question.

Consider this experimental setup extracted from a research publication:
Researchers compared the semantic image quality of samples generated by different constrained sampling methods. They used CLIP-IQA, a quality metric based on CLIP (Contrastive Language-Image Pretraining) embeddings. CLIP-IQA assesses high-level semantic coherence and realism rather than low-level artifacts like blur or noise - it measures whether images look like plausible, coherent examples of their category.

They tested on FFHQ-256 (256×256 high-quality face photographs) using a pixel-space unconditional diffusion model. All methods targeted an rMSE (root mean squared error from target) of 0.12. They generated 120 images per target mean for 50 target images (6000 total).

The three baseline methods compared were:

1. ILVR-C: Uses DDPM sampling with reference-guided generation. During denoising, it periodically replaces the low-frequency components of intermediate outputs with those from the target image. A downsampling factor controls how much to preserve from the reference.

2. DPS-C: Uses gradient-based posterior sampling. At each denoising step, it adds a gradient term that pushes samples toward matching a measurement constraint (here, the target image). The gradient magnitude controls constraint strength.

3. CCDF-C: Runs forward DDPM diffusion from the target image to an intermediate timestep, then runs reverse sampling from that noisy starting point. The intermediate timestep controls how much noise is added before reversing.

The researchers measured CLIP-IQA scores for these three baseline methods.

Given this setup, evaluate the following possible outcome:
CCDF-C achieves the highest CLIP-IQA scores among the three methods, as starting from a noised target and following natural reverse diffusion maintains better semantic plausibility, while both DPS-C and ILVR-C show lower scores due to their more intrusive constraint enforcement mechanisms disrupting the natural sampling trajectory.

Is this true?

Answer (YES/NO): NO